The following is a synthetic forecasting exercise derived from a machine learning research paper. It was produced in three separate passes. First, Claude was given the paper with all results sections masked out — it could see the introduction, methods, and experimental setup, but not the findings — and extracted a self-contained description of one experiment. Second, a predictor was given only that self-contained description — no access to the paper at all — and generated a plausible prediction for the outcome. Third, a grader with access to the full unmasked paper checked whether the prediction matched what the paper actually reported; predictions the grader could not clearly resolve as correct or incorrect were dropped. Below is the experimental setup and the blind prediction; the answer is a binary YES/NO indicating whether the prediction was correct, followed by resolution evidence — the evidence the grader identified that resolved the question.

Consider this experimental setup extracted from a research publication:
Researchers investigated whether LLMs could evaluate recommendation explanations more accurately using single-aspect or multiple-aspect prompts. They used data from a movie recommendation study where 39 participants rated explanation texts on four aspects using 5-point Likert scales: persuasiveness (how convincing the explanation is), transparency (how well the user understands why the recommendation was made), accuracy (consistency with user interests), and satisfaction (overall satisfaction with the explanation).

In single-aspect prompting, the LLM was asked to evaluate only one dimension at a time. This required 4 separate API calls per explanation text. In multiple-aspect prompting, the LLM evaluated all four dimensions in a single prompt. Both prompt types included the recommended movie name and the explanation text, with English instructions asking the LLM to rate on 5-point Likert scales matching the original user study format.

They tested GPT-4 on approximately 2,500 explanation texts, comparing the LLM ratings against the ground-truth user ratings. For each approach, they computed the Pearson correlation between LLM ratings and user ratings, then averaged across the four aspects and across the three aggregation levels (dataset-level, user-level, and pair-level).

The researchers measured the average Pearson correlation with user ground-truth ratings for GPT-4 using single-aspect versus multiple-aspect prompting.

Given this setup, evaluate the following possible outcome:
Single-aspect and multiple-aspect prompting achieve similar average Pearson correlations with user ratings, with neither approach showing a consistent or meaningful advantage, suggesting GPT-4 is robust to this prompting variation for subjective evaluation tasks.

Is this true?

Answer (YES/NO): NO